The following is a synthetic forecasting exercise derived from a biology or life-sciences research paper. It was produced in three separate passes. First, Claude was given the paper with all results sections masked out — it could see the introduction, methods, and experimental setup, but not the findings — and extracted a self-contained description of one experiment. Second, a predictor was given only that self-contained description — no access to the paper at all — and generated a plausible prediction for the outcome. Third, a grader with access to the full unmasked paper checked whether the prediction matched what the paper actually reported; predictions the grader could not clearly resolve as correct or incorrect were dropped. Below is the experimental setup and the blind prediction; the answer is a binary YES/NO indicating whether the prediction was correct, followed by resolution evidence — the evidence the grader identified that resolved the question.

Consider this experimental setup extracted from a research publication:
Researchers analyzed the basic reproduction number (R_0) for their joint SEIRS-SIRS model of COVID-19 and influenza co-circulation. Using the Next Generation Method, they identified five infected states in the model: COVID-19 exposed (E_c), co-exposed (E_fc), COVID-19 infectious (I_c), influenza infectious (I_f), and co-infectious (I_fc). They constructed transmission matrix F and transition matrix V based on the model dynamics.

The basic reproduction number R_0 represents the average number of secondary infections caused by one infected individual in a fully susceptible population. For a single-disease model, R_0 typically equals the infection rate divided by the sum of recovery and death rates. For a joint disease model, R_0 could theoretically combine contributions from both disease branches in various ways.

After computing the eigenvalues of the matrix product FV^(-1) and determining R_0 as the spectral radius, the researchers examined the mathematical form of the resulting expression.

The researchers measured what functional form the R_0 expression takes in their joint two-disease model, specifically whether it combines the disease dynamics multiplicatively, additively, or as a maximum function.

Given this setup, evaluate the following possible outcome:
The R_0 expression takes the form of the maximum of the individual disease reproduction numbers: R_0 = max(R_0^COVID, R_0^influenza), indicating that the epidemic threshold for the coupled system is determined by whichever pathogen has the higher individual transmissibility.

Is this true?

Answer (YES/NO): YES